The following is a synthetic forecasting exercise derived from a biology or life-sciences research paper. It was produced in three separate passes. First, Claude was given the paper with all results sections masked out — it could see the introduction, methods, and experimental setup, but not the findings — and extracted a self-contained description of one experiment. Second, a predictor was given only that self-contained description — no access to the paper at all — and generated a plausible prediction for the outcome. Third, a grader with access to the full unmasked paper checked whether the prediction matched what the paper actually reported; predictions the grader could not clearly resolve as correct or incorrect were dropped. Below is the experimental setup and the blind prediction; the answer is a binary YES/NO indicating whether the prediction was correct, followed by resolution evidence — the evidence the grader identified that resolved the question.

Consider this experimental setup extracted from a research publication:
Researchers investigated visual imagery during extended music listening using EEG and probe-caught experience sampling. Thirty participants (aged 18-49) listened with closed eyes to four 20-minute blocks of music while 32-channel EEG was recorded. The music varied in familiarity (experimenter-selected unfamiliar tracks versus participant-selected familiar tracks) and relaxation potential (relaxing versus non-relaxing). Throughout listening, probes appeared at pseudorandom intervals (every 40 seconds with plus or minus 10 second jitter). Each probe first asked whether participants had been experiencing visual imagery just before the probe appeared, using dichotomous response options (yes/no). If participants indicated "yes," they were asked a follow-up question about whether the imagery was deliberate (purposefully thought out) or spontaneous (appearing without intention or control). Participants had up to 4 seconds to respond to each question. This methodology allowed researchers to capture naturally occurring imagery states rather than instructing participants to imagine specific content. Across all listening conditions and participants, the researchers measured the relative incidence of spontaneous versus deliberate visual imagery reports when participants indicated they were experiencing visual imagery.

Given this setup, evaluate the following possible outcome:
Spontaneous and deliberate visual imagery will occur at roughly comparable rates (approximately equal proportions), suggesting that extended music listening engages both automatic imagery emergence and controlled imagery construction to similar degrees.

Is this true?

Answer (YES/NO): NO